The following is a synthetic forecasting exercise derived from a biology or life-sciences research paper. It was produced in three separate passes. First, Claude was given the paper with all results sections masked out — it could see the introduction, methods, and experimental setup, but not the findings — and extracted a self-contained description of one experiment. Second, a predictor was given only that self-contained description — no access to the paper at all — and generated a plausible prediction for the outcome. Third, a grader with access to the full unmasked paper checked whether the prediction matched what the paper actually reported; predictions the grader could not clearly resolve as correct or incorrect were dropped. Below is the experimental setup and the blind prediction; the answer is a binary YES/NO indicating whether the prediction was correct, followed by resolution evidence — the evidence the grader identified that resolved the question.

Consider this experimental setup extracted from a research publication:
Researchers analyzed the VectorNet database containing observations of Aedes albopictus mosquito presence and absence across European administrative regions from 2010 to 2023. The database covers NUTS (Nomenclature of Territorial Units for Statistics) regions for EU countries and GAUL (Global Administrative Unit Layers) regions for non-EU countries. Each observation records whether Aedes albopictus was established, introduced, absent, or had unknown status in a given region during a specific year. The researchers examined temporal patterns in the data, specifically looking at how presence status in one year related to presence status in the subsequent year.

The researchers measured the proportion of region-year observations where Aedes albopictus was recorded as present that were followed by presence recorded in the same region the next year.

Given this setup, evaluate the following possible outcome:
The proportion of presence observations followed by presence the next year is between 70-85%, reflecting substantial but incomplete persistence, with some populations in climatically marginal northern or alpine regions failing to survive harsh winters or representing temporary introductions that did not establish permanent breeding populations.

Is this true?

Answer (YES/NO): NO